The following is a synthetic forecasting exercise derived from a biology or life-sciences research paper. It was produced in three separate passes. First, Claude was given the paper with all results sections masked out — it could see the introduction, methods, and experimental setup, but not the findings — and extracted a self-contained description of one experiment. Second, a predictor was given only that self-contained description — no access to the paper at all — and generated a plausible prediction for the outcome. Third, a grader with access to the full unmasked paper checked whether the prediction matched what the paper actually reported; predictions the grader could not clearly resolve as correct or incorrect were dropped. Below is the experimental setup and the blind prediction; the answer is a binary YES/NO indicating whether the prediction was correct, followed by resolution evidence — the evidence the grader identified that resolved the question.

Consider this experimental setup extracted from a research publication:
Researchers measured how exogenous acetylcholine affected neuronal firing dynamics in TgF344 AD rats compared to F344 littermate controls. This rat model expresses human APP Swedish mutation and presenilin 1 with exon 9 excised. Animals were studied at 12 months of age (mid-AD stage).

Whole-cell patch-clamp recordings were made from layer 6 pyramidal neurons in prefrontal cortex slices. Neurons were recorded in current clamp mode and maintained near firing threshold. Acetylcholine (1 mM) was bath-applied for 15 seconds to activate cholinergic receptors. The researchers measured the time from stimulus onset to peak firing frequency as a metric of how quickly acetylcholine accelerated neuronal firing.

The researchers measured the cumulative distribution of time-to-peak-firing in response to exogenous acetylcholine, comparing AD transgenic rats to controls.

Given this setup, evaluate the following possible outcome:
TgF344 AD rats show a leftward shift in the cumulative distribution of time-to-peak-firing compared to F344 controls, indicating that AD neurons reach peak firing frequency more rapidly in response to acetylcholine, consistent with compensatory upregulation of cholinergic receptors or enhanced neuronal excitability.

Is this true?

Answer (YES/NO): YES